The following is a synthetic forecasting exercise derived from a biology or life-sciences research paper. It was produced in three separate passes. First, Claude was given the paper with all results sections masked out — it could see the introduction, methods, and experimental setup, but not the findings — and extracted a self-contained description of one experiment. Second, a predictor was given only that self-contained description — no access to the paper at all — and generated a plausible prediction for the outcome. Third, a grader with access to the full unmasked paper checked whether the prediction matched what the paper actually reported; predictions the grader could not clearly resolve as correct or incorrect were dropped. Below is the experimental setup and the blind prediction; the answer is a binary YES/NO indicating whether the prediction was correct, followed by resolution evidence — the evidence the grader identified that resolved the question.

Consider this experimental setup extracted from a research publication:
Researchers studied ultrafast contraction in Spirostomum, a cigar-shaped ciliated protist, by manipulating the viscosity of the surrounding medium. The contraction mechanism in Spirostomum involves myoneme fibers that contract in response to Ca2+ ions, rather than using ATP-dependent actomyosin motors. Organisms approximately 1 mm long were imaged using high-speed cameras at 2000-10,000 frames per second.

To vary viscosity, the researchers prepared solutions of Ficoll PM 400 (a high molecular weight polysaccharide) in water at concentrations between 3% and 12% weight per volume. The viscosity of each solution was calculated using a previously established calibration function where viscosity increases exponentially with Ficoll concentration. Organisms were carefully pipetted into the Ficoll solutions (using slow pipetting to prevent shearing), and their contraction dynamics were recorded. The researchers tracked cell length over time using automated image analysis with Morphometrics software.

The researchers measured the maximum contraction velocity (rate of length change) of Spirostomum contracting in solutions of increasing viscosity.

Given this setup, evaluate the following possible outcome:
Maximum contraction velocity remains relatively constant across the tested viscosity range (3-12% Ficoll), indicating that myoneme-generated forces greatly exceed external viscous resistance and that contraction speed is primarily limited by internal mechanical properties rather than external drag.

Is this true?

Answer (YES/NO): NO